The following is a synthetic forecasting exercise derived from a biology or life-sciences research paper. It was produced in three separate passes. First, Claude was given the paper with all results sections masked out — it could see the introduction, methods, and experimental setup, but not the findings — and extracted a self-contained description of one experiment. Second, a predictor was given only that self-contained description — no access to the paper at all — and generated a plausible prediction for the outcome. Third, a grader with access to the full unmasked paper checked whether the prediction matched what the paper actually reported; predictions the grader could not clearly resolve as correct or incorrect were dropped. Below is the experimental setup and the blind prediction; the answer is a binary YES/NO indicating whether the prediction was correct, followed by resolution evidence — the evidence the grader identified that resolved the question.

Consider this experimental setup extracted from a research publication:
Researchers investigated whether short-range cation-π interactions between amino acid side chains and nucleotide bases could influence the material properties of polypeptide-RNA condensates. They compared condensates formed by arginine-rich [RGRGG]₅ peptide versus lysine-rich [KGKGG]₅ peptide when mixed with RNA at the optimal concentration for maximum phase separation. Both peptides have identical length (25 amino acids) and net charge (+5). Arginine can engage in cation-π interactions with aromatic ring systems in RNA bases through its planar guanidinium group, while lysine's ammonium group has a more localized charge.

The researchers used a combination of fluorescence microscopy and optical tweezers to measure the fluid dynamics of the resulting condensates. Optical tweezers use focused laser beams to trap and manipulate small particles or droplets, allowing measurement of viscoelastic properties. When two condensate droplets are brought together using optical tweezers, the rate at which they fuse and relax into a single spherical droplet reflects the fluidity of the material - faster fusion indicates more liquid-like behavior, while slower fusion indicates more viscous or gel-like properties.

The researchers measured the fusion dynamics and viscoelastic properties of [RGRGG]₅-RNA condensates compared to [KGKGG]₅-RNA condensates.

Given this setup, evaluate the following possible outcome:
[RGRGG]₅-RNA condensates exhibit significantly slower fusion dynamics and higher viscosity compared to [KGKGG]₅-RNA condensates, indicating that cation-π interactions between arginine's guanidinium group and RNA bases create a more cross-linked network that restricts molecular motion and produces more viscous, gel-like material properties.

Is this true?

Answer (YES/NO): YES